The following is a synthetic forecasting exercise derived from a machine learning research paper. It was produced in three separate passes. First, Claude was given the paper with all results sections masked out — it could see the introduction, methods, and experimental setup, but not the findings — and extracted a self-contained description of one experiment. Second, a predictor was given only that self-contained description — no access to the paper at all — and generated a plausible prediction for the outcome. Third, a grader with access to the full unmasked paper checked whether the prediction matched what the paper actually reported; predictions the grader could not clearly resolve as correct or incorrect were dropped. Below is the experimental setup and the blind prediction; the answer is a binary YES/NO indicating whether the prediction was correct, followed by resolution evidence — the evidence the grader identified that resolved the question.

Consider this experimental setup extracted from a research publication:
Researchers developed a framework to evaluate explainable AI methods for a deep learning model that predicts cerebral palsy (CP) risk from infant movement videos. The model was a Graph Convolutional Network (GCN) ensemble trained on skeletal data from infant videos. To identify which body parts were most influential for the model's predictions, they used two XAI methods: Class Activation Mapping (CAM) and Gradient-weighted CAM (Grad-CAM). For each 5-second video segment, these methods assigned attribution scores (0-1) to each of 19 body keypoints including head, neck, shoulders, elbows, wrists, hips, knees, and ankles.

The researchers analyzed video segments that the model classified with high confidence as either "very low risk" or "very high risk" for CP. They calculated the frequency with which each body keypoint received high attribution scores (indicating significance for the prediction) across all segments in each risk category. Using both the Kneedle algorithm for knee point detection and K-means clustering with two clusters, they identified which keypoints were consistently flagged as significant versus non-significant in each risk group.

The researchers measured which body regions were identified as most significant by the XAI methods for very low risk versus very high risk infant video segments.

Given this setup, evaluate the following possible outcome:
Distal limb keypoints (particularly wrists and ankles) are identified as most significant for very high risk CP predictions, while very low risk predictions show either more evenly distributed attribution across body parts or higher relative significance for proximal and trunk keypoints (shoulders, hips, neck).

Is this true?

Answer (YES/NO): NO